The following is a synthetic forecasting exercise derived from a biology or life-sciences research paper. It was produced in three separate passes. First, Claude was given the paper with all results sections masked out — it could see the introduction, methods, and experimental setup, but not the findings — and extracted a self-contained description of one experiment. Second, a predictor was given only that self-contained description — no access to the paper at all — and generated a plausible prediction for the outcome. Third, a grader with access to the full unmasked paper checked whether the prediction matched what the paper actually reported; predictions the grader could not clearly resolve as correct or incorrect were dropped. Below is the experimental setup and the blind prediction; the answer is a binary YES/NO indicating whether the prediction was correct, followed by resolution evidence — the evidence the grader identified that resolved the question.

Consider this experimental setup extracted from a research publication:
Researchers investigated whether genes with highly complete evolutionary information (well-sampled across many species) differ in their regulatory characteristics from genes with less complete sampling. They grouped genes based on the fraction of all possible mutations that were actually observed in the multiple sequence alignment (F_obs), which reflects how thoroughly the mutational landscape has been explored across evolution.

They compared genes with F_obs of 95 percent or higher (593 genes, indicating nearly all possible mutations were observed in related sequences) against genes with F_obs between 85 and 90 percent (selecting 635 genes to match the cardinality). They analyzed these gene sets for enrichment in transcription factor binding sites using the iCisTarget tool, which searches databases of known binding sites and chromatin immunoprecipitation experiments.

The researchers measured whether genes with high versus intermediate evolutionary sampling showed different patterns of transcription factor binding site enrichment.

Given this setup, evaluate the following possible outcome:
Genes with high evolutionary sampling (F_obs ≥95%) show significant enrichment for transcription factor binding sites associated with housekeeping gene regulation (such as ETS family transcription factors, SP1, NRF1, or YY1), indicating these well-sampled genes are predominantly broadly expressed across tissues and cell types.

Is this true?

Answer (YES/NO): NO